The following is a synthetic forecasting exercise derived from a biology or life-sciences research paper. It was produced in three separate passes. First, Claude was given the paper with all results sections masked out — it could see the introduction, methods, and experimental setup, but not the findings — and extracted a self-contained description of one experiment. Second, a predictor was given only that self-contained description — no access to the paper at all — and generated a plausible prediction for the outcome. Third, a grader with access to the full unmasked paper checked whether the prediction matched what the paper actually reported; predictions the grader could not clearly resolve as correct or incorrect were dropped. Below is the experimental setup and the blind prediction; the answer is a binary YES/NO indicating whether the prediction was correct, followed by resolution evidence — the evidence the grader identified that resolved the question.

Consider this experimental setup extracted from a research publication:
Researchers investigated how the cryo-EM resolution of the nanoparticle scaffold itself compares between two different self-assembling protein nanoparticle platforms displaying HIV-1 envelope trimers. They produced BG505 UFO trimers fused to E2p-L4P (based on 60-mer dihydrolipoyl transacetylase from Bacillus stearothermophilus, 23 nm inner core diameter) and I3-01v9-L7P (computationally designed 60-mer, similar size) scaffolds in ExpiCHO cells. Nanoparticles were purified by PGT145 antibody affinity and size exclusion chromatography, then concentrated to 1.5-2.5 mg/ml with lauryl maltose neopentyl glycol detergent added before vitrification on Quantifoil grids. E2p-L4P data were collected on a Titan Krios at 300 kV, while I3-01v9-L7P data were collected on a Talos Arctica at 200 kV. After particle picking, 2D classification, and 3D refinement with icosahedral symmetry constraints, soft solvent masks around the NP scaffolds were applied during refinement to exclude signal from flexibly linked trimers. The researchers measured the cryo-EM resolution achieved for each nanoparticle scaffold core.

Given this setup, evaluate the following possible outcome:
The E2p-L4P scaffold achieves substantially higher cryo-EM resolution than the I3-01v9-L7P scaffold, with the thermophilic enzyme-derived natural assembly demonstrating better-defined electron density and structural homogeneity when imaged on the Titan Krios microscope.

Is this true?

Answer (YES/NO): YES